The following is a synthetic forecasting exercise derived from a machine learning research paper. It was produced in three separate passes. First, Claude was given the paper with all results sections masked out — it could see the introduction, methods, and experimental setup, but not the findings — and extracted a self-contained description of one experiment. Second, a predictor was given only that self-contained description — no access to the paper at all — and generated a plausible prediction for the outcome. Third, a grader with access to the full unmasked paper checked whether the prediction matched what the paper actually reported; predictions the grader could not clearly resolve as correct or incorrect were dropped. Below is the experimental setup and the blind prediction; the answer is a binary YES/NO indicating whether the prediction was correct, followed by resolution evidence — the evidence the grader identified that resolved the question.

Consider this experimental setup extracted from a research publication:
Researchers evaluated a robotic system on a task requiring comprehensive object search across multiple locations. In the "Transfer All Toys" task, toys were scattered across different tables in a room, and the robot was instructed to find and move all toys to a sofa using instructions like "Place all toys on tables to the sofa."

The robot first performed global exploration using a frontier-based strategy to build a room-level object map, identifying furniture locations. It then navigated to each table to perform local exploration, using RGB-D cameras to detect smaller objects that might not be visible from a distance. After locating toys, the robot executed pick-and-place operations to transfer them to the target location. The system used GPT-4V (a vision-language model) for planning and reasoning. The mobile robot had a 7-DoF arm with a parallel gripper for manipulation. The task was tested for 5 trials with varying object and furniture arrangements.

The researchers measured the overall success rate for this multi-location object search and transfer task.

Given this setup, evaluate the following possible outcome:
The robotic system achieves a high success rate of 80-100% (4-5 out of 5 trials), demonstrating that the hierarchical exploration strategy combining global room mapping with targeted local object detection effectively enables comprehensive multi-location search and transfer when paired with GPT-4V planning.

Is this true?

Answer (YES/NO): NO